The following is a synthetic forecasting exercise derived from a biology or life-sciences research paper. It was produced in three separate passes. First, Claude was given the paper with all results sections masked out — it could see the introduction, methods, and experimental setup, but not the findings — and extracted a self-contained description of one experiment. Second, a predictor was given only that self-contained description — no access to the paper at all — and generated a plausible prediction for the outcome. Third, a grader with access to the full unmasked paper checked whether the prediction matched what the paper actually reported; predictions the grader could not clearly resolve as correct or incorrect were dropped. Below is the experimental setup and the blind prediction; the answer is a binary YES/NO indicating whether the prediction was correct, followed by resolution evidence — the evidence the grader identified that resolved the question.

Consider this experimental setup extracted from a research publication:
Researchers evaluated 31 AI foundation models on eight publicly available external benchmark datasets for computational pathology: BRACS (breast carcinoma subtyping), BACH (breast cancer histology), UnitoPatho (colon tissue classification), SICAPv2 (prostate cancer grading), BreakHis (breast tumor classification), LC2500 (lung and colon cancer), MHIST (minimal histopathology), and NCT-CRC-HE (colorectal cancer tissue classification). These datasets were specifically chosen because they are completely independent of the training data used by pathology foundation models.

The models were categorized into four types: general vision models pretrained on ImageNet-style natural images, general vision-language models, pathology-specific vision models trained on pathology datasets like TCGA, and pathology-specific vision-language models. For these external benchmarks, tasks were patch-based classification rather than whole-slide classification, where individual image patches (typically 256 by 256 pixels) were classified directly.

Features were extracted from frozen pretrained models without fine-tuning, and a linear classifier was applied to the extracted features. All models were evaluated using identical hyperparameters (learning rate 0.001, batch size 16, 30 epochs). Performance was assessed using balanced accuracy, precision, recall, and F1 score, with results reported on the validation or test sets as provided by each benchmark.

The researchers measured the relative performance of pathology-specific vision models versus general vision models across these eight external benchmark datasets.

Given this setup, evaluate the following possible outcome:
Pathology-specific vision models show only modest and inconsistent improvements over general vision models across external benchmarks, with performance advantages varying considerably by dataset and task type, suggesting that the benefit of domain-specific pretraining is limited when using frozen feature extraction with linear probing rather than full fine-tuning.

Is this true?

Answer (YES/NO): NO